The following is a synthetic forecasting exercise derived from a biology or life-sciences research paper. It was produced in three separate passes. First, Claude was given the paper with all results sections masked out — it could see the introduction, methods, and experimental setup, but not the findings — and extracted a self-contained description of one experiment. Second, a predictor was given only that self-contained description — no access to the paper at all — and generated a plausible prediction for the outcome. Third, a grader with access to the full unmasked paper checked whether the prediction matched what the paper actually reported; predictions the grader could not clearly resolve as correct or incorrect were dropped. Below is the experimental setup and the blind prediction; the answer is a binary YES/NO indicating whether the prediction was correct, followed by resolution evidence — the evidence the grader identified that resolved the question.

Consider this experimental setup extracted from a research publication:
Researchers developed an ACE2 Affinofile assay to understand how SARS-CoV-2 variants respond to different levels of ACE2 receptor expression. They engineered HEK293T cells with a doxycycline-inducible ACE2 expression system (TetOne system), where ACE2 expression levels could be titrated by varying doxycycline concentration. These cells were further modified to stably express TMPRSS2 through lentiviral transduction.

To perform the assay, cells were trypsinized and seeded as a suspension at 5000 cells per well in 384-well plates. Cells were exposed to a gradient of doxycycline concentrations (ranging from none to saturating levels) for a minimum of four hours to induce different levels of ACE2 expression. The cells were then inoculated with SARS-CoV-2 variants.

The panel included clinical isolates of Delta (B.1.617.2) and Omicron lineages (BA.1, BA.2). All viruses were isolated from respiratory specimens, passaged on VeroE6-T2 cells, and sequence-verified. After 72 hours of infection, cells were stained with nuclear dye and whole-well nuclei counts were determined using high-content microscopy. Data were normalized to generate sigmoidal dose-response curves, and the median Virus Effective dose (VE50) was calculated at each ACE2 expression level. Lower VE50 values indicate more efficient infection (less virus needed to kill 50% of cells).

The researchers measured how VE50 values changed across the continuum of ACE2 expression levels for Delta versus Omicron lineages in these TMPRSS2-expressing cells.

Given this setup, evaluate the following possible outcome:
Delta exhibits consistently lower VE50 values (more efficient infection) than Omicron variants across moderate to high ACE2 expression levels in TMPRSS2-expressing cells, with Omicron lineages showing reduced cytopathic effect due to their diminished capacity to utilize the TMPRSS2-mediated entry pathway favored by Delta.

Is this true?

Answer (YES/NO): YES